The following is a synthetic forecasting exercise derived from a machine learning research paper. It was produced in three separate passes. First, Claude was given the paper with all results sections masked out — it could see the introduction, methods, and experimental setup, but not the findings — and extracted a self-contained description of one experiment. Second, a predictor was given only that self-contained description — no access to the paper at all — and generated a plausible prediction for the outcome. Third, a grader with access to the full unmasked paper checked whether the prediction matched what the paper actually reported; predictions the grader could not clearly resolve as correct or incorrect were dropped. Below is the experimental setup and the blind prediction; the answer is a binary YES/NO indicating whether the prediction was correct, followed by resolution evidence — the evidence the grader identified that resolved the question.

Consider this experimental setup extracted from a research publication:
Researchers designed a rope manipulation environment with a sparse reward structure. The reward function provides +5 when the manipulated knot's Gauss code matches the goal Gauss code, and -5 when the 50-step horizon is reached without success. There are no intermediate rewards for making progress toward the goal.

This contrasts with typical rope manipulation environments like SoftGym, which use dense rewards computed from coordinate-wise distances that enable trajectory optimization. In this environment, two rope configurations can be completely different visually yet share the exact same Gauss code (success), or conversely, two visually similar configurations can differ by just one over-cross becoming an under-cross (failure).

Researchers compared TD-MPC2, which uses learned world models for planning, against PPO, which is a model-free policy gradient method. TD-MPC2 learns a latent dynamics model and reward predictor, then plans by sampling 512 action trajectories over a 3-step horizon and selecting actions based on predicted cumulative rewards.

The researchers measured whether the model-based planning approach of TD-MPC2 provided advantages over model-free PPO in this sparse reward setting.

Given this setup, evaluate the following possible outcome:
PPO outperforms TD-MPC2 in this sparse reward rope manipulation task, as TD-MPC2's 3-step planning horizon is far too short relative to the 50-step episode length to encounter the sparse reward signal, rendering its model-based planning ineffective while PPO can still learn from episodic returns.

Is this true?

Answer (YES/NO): NO